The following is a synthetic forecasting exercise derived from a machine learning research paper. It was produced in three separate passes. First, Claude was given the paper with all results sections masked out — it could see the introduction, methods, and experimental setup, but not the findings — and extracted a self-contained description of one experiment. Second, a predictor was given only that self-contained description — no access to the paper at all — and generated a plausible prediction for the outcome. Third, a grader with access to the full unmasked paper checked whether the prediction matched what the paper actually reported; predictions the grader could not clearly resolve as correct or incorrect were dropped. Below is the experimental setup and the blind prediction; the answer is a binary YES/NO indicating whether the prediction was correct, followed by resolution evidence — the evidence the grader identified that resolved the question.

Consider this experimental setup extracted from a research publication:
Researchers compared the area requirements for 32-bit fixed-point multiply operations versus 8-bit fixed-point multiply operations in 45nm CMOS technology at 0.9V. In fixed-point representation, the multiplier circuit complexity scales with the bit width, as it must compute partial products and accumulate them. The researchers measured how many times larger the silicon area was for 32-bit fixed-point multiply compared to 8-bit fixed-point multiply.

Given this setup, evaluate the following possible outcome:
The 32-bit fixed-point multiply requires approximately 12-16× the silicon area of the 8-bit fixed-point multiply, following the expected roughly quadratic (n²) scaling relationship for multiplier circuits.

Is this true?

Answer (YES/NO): YES